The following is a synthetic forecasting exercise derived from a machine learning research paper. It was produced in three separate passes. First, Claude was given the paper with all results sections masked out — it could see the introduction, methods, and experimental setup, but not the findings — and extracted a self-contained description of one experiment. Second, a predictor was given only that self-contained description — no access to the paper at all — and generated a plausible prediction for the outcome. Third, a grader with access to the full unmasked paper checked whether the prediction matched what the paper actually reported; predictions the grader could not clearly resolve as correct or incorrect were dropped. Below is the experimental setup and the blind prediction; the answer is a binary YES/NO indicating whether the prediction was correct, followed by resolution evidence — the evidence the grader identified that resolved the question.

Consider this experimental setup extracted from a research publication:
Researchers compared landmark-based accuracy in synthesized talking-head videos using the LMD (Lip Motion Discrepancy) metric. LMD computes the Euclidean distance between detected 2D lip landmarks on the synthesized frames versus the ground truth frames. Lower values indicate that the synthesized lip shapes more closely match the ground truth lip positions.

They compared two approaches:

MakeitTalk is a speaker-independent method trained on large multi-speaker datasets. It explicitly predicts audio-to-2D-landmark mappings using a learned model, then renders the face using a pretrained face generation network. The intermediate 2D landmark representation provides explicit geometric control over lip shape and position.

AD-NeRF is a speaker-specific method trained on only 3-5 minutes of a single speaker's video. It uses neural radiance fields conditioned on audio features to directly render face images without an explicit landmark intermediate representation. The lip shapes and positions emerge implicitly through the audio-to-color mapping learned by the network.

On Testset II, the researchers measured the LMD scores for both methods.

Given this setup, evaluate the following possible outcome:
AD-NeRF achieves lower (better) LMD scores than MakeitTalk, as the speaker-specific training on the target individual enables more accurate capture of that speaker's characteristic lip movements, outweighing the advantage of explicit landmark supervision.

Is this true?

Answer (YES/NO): YES